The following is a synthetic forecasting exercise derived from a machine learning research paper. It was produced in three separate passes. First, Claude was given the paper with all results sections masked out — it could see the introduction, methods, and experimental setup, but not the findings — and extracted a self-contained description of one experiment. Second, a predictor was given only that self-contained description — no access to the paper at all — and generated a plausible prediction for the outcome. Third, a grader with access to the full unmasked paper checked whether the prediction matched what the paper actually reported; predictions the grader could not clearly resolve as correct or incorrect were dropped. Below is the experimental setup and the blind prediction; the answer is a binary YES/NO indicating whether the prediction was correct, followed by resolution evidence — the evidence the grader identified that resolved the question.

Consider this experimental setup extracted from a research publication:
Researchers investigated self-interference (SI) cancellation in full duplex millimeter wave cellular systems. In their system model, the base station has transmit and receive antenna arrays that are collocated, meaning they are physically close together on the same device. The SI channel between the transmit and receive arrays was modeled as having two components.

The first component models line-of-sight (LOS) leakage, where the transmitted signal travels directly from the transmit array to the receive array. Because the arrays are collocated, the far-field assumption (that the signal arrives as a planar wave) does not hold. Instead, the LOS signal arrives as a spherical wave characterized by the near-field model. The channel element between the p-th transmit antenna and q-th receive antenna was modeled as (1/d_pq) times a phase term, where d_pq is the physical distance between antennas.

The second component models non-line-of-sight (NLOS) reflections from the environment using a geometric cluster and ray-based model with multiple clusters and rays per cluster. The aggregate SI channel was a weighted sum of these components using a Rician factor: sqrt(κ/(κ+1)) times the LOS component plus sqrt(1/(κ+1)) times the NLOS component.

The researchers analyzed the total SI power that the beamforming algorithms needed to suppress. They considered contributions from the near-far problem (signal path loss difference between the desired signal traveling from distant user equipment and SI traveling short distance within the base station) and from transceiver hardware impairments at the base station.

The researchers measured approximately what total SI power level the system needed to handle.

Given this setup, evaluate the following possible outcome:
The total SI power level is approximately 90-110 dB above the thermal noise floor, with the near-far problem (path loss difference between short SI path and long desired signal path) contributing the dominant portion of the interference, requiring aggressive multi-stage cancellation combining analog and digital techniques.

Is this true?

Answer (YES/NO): NO